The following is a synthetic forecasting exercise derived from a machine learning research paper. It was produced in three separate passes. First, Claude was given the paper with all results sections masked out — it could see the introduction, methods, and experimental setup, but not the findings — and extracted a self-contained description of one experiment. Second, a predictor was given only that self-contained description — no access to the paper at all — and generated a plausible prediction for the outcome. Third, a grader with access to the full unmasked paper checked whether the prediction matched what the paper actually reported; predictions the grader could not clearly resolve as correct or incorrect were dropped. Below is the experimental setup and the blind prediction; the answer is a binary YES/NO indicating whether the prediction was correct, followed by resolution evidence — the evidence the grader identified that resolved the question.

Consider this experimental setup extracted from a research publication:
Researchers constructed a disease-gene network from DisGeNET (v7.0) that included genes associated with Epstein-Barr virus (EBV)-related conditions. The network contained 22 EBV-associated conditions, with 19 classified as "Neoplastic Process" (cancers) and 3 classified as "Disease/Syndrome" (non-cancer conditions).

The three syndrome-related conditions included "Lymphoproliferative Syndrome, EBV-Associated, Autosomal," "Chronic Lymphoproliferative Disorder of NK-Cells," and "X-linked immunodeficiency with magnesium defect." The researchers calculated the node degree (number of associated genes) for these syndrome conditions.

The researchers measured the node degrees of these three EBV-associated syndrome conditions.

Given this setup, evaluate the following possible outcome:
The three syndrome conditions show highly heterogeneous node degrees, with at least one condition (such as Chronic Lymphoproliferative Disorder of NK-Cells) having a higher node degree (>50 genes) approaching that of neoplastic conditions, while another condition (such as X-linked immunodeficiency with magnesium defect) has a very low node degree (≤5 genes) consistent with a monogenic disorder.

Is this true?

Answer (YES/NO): NO